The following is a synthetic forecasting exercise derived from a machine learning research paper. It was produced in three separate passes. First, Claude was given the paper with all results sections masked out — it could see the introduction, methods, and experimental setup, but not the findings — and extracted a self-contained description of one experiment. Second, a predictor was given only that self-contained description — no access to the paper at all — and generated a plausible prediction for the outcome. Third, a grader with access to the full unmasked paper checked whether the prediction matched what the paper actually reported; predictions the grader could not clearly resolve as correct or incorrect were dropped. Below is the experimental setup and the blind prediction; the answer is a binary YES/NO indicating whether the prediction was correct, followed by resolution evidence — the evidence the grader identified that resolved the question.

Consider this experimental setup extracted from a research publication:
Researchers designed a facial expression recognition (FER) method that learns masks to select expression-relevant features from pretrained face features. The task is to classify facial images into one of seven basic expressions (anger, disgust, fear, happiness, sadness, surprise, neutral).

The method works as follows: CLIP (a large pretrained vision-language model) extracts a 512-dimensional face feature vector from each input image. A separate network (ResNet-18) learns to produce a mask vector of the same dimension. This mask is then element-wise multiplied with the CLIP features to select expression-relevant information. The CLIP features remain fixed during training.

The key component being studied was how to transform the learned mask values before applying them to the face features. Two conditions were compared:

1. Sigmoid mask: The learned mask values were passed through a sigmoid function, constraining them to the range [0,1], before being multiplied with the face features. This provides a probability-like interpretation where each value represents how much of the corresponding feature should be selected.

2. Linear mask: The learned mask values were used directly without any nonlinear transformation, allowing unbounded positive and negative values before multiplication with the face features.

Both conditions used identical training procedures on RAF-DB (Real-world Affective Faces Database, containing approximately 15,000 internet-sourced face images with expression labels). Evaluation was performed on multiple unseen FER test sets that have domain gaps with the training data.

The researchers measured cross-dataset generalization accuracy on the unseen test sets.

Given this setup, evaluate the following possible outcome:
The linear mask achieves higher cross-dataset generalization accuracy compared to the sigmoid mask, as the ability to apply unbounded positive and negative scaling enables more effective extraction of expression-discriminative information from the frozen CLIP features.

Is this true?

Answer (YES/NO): NO